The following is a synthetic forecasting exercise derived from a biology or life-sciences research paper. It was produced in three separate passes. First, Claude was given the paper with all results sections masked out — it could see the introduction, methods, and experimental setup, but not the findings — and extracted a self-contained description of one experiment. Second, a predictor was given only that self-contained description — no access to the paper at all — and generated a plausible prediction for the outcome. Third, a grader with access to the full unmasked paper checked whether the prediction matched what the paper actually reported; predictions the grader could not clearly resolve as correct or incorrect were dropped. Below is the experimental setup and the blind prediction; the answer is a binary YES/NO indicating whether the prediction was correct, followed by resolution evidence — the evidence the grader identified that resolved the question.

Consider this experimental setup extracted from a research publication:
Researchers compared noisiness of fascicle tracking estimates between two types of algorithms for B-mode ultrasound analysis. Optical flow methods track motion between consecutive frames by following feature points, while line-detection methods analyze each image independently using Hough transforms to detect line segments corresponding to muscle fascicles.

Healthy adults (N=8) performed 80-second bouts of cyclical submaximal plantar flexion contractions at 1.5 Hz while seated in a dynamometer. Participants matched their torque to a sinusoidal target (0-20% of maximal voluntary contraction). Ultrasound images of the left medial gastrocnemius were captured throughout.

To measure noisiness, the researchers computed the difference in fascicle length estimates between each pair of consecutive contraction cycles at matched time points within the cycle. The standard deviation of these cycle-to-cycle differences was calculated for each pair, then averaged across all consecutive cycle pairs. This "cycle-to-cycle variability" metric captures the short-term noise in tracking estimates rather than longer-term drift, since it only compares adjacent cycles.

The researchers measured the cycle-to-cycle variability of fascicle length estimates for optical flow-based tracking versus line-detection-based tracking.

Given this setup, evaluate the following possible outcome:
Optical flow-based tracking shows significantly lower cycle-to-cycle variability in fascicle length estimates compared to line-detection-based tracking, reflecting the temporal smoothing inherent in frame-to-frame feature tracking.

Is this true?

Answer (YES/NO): YES